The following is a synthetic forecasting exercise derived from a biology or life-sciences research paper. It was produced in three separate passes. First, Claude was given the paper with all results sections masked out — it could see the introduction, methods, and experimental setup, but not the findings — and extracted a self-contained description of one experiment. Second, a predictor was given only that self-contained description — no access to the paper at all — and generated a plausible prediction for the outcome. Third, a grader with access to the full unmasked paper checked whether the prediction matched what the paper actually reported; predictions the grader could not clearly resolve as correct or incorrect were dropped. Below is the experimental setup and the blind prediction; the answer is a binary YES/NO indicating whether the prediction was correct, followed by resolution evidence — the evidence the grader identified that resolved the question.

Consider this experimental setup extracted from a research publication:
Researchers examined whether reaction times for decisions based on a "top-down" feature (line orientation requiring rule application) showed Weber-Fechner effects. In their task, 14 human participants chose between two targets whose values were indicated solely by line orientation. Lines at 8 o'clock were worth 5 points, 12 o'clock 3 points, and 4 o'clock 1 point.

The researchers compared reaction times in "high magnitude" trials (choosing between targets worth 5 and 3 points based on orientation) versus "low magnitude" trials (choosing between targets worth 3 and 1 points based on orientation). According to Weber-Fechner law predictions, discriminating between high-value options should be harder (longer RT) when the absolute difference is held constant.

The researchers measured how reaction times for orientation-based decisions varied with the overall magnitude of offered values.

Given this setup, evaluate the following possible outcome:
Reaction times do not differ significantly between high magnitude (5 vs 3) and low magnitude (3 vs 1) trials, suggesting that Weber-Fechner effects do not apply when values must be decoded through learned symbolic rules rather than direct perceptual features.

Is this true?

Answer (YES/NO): NO